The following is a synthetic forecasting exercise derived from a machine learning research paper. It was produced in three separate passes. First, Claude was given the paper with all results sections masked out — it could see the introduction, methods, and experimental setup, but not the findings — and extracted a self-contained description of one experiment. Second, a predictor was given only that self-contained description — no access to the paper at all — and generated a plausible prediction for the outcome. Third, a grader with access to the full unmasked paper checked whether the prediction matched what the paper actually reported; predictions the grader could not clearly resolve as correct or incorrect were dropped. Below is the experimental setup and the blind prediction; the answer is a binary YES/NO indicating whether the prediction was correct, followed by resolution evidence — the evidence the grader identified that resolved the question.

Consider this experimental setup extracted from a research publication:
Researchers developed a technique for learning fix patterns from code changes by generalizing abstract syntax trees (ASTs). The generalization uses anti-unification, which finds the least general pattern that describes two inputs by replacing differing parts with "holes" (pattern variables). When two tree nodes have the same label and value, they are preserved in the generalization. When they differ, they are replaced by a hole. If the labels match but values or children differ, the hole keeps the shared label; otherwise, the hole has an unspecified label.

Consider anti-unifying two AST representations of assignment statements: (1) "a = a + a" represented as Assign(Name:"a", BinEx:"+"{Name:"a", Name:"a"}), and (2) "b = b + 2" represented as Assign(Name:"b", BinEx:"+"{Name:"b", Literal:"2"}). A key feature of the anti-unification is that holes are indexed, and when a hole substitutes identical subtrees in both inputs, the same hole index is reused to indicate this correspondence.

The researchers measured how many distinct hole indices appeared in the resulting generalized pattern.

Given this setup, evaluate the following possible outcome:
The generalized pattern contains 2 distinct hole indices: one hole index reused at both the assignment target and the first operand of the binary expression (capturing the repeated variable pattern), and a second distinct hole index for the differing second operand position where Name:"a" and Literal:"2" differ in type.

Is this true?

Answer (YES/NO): YES